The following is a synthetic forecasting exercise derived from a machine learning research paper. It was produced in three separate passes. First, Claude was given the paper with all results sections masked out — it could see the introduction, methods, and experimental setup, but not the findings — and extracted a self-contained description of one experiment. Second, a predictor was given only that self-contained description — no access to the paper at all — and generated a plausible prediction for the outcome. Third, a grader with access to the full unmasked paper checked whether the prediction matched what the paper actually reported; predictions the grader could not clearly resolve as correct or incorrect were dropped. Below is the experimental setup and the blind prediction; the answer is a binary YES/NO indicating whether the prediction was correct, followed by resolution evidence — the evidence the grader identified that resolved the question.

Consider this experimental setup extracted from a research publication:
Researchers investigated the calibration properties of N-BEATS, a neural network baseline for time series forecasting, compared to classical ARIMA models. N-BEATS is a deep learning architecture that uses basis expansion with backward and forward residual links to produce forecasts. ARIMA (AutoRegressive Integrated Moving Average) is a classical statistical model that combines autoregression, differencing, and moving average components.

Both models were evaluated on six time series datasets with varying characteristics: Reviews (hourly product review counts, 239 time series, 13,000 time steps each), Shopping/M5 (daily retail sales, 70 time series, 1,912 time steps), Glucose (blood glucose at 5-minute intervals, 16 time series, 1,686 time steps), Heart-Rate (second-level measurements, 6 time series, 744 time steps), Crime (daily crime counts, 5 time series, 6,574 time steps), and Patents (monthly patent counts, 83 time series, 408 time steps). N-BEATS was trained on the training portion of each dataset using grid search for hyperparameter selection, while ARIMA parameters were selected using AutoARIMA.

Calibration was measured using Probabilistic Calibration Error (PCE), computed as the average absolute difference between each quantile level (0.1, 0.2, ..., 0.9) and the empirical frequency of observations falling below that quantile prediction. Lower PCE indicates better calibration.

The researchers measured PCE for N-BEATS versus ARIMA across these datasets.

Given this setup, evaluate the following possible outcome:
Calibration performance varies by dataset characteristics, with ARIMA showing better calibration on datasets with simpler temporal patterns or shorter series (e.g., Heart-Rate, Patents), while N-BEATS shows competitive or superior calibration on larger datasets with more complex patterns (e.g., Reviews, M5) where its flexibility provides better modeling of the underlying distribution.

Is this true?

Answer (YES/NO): NO